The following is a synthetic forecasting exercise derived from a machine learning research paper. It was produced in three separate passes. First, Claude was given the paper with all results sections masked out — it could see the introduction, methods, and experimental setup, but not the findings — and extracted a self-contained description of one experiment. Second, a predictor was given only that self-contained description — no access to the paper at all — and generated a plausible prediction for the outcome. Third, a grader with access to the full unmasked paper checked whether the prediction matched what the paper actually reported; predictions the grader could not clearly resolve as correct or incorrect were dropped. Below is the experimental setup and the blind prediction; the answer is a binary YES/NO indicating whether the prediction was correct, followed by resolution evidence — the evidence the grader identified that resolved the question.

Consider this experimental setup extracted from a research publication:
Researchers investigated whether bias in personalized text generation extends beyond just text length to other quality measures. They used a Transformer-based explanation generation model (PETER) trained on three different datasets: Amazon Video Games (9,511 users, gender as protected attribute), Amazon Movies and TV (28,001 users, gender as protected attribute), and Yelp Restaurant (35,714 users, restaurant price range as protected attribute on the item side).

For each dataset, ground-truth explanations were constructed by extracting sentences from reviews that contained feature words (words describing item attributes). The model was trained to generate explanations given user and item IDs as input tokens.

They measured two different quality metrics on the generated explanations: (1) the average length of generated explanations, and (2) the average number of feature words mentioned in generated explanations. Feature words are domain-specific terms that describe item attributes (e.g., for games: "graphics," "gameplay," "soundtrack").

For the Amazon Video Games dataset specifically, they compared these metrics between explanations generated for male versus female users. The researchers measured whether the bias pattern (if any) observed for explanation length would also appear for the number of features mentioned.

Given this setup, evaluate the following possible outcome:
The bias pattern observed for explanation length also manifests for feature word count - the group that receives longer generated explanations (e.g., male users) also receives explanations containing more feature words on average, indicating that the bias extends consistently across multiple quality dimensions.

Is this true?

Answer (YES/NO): YES